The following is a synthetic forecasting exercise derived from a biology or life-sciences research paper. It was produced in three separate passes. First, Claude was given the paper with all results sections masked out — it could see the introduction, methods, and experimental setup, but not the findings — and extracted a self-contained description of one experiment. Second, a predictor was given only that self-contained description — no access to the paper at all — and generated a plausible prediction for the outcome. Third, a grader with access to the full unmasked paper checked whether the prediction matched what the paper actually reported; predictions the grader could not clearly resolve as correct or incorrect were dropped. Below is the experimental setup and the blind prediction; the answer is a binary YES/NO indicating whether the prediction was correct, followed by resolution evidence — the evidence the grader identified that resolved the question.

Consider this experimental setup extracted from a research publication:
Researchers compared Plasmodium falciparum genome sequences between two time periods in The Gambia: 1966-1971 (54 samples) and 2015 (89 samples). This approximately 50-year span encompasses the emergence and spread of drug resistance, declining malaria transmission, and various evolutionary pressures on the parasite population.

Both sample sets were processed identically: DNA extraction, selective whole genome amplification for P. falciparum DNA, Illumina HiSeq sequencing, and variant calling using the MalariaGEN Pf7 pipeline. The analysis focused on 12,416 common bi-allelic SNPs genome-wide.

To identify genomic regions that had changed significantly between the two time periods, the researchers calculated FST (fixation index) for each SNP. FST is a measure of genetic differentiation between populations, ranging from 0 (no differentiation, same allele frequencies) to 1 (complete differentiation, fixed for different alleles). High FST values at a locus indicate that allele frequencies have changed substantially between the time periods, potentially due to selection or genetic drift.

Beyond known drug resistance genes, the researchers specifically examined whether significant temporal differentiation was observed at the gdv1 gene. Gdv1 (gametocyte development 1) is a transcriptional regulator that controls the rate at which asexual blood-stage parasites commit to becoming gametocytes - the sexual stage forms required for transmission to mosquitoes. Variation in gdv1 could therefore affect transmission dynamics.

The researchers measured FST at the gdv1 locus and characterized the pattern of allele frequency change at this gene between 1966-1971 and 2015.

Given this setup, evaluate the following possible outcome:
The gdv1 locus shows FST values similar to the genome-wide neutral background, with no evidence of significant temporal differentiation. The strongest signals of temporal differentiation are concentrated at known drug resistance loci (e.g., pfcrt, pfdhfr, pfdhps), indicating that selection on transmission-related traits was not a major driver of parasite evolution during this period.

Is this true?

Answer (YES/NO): NO